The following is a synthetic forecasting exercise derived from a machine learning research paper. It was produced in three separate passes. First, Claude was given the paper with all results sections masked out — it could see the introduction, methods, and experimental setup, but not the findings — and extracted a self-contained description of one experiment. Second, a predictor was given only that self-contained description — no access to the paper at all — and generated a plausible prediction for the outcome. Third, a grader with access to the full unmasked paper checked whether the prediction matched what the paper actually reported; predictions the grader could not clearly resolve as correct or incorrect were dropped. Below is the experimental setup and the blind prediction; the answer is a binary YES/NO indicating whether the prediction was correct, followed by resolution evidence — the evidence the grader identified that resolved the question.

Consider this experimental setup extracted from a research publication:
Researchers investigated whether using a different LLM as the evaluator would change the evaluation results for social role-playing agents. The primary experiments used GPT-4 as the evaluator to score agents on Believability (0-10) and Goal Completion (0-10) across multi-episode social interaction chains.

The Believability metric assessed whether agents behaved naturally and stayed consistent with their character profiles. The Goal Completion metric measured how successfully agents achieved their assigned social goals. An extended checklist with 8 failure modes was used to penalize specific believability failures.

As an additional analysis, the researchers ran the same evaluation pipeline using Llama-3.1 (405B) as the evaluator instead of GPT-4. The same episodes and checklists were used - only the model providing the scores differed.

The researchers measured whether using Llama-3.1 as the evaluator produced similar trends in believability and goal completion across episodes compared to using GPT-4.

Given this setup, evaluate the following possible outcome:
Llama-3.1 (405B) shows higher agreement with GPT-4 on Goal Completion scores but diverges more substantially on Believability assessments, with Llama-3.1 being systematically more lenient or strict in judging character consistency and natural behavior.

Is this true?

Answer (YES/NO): NO